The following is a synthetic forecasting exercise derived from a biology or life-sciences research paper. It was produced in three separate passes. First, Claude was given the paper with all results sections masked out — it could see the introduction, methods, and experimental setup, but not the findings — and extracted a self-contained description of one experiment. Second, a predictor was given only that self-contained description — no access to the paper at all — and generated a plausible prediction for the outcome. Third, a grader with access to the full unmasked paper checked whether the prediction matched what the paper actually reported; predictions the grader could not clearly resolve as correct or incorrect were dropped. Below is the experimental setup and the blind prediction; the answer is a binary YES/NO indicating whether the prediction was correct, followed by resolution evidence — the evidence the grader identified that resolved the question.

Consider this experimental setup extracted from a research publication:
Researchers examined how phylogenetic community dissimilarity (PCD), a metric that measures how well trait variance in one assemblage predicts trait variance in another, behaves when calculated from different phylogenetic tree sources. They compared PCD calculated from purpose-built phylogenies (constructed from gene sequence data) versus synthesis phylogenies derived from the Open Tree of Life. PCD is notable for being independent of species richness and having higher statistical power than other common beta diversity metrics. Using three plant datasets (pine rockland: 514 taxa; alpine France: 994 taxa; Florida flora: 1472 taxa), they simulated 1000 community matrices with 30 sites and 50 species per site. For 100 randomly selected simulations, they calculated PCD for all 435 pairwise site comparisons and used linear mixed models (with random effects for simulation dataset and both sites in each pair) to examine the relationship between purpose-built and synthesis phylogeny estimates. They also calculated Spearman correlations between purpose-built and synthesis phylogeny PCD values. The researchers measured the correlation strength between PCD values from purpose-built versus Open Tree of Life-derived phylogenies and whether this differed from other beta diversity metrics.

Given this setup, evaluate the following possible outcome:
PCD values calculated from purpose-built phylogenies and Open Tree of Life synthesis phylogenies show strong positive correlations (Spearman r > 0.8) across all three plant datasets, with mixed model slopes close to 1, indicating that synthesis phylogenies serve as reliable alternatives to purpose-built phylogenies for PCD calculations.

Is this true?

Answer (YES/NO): NO